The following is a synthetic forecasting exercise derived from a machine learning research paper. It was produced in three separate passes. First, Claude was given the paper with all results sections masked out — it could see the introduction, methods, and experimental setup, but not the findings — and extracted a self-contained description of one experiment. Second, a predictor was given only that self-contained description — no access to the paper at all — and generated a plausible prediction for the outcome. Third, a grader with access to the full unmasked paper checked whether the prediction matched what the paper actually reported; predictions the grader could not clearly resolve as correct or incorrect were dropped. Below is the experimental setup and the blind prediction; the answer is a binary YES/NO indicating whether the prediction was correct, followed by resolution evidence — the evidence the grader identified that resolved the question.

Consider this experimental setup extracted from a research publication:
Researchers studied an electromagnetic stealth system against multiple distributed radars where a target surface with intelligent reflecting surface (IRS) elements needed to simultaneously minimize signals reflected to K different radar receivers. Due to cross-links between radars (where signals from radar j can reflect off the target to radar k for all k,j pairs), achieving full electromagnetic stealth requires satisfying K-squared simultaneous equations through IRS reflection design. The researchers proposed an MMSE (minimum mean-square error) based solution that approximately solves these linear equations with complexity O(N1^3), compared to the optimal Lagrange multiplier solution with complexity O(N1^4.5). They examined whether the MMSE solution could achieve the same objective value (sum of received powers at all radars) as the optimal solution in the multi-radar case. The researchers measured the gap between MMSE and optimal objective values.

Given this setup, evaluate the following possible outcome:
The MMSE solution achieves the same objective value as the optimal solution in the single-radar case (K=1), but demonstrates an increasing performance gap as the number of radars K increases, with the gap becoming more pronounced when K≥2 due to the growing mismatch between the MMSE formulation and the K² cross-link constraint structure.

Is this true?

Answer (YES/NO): NO